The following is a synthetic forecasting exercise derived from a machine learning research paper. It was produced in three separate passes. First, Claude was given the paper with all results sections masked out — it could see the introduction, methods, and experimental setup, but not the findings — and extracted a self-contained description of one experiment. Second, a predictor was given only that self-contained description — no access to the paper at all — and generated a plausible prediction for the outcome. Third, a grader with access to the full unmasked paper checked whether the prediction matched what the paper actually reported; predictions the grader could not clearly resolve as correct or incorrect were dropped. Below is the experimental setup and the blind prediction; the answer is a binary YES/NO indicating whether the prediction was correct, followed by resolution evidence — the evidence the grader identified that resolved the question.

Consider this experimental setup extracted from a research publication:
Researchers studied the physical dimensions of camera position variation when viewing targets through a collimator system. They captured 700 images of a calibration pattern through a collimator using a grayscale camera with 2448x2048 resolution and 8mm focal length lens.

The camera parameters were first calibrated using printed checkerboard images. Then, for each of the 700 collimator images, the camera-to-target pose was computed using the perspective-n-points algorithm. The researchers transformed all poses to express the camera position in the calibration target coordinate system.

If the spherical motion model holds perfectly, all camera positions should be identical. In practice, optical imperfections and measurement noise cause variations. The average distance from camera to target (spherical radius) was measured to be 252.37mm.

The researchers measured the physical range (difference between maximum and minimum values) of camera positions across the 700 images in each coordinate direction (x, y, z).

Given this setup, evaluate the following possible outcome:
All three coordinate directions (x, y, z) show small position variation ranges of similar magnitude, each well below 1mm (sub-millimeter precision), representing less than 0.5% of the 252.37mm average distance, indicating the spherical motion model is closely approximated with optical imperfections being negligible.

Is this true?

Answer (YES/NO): NO